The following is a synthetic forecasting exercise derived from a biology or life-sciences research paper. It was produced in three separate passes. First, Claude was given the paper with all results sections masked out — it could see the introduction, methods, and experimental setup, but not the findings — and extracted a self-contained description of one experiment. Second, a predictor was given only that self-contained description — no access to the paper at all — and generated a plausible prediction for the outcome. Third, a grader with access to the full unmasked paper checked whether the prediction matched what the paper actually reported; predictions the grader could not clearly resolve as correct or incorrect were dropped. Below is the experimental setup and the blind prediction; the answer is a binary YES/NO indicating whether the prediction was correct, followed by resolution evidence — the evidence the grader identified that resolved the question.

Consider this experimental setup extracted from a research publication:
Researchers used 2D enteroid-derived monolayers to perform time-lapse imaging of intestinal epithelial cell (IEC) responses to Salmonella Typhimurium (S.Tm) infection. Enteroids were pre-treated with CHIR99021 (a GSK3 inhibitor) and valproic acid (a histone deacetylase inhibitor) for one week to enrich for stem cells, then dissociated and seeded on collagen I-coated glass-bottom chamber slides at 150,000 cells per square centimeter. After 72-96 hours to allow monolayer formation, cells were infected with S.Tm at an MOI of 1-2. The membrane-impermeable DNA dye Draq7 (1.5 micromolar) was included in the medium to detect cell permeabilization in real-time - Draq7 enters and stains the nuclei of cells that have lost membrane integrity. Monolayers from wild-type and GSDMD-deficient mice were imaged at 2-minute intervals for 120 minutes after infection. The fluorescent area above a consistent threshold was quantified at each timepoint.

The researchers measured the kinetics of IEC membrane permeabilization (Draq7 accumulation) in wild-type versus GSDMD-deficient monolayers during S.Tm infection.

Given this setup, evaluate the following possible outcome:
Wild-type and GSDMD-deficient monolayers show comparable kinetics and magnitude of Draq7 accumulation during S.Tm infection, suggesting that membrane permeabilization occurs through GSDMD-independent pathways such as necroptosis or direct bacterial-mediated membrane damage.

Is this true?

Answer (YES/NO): NO